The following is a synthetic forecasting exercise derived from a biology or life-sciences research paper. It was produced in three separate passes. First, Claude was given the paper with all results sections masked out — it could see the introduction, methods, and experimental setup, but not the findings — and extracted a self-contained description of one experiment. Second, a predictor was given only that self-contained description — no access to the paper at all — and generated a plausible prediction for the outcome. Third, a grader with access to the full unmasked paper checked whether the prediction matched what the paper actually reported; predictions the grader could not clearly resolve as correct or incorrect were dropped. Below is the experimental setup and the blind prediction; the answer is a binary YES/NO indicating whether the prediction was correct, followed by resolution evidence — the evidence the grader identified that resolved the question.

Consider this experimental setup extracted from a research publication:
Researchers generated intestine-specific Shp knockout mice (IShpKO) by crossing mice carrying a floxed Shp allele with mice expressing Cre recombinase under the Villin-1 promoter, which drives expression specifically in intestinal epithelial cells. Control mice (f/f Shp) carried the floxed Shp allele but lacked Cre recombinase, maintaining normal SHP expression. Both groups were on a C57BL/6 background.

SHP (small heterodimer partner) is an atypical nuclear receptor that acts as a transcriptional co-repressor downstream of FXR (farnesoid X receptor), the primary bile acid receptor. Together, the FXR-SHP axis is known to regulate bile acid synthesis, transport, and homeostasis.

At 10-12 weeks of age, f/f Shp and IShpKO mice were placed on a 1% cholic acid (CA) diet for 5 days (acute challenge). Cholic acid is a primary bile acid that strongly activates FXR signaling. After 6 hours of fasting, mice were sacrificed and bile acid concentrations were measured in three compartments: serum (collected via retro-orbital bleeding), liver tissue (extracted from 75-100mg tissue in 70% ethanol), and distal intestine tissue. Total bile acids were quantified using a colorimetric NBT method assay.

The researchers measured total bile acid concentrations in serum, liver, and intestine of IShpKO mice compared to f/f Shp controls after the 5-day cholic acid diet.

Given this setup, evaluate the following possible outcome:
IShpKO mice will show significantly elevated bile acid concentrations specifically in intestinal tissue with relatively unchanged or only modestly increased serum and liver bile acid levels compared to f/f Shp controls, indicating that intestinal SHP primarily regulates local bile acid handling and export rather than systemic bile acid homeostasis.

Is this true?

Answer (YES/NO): NO